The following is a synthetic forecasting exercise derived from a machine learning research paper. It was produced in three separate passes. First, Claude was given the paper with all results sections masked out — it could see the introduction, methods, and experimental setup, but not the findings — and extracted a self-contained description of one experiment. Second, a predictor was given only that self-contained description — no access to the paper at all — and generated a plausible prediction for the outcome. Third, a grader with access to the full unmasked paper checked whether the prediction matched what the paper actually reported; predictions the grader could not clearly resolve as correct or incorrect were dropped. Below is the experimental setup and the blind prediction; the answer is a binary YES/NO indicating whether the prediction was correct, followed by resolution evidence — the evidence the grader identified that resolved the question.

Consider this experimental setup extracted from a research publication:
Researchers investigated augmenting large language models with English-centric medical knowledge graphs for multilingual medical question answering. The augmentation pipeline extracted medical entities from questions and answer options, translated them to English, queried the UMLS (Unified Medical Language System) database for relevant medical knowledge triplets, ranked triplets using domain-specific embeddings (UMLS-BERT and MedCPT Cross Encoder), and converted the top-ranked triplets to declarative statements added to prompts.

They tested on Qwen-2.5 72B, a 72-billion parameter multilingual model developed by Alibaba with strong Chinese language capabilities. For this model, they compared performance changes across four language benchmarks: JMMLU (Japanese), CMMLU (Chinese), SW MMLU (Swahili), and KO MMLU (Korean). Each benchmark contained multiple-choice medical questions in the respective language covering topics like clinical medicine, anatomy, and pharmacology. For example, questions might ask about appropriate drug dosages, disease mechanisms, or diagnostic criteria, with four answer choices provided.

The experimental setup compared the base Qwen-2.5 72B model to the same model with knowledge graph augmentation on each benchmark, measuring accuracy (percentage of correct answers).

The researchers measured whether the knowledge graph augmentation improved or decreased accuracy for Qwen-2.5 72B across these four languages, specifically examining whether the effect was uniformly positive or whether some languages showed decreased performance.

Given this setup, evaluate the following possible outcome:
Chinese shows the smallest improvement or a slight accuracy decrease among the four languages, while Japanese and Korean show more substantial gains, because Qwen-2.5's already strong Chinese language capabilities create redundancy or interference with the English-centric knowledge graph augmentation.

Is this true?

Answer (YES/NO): YES